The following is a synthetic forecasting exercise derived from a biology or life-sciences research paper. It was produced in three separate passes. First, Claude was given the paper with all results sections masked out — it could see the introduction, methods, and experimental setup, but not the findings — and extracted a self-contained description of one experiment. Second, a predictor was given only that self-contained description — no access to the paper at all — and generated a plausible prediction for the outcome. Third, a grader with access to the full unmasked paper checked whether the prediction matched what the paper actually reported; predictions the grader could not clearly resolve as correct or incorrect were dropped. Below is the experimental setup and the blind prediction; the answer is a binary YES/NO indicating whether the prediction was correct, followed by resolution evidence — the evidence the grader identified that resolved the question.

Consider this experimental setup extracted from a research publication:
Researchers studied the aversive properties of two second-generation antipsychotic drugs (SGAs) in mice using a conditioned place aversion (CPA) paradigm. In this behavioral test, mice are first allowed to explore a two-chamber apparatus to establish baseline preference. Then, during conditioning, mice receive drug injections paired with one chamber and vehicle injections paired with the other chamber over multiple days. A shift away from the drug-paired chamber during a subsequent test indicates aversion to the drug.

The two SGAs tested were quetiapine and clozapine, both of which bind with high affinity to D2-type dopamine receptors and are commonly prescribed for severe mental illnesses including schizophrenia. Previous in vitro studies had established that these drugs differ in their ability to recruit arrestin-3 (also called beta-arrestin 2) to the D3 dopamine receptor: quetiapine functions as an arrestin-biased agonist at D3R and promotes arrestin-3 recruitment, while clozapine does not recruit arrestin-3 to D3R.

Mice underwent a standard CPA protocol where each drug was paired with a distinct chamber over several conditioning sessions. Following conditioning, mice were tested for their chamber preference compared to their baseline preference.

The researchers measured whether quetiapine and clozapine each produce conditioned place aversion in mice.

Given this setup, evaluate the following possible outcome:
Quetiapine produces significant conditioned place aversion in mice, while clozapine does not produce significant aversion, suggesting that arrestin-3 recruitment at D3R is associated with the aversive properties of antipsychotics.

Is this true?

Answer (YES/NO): NO